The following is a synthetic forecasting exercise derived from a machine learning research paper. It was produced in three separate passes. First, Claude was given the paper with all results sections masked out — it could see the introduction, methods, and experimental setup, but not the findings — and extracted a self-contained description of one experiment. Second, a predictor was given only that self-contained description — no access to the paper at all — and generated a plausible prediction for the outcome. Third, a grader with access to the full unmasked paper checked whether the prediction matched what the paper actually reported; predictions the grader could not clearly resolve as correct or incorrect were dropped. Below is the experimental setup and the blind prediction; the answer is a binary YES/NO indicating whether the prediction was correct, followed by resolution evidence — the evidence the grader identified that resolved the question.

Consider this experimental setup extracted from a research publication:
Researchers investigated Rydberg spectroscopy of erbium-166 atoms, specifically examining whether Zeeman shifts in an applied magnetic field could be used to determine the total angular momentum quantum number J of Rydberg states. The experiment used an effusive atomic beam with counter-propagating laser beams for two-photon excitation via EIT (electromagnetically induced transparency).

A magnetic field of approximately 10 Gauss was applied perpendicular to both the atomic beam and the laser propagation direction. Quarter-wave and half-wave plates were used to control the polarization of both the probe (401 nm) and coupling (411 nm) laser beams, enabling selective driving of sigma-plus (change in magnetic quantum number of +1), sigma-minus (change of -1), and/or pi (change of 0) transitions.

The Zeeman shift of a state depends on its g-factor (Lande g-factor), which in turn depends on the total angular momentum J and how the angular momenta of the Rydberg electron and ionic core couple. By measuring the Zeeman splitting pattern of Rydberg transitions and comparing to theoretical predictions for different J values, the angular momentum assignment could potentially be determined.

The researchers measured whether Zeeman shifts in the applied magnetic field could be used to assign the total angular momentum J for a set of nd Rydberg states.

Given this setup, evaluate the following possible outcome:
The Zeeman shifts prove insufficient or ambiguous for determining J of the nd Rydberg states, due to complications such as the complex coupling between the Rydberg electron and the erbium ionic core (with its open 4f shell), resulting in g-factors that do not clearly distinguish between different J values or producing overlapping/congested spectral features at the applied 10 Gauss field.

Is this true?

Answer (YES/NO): NO